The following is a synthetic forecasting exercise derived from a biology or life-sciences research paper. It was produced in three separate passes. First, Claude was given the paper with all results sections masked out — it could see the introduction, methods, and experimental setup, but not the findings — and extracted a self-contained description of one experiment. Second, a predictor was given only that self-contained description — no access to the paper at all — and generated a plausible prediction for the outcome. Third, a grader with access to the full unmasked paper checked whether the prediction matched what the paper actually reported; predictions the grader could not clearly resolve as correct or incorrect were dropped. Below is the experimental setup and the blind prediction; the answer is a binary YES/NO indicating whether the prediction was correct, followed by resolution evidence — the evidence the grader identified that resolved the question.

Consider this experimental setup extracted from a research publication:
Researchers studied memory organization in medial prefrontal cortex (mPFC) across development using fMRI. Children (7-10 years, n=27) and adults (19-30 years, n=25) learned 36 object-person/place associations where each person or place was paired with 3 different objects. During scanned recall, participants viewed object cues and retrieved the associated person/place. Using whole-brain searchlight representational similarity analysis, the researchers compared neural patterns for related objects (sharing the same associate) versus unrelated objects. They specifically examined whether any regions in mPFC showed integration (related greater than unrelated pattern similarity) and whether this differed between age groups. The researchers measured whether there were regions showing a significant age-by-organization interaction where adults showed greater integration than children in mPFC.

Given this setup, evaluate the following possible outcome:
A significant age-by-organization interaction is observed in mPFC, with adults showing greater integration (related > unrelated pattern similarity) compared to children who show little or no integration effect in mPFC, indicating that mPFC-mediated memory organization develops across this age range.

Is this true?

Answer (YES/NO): YES